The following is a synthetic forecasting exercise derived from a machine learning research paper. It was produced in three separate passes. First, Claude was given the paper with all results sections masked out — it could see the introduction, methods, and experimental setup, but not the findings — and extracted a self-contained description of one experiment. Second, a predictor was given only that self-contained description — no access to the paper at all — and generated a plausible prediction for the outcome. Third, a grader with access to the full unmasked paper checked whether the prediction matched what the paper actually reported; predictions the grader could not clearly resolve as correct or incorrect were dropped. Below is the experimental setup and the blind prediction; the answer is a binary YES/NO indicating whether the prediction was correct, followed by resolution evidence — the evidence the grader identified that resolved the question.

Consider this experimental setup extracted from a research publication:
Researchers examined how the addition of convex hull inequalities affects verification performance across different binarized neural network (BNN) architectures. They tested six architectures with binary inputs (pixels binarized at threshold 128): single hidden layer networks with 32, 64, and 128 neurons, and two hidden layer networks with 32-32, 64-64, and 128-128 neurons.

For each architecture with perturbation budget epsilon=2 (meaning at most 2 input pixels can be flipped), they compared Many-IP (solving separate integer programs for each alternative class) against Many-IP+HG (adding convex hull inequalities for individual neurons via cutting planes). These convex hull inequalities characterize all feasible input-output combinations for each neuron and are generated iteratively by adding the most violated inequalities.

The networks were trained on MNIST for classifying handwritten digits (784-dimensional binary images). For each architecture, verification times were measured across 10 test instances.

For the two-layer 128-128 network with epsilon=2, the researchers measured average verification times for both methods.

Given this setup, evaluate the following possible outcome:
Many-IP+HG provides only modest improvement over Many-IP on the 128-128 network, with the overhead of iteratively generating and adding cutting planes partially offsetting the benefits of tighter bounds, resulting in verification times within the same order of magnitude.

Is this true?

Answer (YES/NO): NO